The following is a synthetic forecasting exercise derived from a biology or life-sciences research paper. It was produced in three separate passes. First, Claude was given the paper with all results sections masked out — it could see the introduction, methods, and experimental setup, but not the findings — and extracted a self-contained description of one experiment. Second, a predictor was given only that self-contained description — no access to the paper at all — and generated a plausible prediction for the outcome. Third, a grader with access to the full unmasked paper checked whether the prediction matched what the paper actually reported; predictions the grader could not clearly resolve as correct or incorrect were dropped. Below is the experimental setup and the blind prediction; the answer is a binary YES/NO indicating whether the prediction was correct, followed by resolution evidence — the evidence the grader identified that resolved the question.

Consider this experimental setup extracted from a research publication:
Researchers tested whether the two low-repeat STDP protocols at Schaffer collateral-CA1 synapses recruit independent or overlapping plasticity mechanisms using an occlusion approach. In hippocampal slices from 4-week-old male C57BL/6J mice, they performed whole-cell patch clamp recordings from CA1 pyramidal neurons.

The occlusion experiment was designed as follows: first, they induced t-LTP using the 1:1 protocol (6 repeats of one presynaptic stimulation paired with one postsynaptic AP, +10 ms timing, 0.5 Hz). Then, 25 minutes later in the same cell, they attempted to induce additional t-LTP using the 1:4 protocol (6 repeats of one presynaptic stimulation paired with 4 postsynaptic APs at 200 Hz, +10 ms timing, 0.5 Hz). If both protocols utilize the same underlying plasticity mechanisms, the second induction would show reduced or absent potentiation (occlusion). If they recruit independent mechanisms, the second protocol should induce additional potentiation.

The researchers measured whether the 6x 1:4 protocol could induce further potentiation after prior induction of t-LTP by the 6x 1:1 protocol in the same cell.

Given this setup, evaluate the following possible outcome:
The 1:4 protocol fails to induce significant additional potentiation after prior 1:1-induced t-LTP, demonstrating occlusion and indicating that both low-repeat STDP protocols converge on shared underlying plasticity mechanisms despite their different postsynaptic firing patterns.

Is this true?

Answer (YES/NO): NO